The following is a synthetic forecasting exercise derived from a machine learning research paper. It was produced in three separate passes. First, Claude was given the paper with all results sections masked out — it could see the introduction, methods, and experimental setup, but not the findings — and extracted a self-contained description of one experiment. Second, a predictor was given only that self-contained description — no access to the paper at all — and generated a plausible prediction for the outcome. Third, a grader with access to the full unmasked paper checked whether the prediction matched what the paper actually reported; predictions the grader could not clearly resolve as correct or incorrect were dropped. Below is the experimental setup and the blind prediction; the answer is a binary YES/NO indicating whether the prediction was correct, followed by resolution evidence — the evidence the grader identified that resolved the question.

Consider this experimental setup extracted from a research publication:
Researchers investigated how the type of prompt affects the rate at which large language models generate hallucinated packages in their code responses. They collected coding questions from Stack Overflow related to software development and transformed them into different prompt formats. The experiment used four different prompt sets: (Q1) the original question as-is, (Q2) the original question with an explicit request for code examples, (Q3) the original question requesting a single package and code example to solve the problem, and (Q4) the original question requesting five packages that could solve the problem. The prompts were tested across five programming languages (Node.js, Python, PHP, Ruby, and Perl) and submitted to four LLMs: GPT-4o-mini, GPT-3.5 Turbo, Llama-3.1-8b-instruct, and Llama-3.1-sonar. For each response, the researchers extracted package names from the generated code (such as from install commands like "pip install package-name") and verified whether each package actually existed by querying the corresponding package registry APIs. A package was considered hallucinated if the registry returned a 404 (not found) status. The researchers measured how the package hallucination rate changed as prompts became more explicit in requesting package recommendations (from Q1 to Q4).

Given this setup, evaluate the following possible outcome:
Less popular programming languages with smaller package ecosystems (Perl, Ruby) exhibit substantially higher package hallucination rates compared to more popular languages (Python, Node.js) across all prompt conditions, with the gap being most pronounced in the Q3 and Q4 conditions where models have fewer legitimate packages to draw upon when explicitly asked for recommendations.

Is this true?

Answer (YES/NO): NO